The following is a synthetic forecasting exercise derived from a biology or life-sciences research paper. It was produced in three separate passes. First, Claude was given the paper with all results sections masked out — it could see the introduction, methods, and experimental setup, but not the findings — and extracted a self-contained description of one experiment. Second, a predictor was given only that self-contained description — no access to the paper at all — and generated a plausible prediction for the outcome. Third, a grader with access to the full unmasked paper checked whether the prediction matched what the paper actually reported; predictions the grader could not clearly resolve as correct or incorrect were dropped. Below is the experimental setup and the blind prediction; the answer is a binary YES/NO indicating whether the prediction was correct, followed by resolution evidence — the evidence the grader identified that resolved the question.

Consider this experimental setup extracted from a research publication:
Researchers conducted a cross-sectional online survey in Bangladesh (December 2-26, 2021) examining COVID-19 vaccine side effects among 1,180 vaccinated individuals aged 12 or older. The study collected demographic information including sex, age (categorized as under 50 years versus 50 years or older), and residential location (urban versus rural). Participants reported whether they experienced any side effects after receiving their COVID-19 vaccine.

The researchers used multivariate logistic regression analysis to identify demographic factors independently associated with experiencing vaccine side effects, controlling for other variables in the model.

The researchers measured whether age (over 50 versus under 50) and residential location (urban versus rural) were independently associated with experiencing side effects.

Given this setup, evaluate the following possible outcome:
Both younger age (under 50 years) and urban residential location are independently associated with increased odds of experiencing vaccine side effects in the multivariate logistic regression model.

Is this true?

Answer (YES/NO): NO